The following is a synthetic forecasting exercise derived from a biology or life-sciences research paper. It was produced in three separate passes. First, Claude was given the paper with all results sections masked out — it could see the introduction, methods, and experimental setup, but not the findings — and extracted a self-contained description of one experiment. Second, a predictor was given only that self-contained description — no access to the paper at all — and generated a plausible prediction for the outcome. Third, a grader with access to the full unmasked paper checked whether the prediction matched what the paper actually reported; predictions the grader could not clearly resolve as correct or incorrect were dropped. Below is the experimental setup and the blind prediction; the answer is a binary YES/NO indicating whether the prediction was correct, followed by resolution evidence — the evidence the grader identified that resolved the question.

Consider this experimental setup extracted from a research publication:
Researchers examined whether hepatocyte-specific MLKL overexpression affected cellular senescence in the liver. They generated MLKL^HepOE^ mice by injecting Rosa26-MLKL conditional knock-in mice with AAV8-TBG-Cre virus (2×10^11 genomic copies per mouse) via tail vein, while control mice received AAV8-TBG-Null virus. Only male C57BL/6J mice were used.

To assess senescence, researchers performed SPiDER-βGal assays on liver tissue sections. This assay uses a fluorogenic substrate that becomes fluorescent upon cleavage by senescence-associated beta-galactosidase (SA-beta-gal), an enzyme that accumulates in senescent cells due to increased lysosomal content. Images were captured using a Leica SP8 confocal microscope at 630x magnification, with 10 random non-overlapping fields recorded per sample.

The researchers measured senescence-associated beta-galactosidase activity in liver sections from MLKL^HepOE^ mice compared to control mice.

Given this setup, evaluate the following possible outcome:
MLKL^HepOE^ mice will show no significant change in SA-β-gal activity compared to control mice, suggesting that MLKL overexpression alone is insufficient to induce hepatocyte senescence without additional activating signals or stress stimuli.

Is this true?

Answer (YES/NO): NO